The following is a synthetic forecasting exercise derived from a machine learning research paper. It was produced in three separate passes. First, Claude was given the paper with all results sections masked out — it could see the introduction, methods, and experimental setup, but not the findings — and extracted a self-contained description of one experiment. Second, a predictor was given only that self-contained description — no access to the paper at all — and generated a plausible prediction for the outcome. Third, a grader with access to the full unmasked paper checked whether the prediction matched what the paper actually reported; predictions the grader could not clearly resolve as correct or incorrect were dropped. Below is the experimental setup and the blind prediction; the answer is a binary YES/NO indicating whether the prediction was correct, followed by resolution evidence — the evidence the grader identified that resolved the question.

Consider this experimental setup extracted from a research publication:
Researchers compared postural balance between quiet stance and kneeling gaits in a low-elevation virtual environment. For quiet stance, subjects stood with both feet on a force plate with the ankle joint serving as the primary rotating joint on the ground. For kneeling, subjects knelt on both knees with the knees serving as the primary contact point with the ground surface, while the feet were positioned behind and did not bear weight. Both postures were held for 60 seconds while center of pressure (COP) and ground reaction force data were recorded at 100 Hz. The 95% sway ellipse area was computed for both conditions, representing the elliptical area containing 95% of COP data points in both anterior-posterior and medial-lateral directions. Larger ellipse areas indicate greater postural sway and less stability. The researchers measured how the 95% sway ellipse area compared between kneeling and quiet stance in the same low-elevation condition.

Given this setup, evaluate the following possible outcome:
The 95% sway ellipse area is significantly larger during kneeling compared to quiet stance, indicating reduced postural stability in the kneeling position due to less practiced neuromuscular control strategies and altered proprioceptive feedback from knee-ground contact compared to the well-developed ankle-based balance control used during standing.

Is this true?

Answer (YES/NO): NO